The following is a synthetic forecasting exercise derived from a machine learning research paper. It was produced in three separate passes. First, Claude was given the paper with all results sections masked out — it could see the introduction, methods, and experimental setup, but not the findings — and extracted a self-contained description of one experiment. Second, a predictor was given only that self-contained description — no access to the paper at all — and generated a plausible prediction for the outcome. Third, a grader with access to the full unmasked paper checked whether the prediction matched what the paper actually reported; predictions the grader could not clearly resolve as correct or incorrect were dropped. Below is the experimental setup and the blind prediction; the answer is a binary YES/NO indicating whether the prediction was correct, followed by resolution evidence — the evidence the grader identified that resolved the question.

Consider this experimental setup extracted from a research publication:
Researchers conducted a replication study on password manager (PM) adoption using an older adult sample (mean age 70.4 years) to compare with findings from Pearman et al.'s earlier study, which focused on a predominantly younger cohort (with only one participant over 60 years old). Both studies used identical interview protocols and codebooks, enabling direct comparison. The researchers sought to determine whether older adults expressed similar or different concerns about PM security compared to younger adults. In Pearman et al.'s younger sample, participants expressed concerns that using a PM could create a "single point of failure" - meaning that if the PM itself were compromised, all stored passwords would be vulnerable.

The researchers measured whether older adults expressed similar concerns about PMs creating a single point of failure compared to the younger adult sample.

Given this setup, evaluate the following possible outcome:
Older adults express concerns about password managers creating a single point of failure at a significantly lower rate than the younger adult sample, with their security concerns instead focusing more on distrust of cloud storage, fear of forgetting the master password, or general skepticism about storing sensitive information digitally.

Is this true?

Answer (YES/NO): NO